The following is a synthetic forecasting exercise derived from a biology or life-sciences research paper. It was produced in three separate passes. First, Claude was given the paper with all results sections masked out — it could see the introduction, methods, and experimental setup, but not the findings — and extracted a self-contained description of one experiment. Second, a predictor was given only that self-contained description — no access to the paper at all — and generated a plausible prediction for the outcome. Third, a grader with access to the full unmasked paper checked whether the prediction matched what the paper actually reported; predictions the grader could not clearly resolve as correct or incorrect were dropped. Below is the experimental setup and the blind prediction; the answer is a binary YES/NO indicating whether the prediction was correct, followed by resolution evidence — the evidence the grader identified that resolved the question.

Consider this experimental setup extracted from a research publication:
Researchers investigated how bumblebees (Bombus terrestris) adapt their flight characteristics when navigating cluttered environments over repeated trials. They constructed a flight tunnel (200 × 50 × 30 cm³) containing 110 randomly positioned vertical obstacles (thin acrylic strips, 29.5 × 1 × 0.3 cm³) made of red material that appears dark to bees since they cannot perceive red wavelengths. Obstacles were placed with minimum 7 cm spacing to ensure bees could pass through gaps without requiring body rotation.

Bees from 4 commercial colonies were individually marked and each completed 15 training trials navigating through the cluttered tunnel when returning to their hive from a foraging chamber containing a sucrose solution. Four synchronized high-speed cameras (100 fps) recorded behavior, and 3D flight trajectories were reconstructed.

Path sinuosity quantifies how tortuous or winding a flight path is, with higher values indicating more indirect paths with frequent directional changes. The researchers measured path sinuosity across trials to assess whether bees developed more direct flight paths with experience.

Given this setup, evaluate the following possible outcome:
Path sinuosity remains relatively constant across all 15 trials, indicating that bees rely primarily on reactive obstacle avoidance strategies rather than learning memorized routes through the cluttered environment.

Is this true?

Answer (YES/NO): NO